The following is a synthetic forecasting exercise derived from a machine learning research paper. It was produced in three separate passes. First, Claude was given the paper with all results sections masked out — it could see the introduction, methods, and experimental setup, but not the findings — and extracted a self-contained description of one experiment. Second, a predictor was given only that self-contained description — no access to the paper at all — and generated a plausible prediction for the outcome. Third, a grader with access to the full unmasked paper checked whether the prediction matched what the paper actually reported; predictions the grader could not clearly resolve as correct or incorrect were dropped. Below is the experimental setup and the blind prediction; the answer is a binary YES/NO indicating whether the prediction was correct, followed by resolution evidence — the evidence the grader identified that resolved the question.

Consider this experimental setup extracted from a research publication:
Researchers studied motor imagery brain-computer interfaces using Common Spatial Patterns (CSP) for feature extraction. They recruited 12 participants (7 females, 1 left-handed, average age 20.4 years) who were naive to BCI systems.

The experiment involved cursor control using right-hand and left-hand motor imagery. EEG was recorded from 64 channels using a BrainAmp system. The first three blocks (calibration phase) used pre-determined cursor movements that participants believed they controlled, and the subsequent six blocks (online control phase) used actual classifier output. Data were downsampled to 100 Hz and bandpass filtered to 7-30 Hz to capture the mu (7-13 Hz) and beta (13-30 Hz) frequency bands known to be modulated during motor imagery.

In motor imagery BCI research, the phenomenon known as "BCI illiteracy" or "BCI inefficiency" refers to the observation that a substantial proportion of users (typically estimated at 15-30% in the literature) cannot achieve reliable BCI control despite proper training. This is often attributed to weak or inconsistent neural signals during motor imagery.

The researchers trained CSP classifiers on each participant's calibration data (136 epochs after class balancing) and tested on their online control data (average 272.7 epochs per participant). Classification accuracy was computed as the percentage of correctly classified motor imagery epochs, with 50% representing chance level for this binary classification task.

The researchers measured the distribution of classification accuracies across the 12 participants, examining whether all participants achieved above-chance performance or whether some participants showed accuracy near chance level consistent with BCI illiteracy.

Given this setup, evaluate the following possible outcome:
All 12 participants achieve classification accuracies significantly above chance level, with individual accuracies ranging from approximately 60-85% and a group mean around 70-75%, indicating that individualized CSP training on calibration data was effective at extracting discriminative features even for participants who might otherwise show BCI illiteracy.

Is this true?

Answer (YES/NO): NO